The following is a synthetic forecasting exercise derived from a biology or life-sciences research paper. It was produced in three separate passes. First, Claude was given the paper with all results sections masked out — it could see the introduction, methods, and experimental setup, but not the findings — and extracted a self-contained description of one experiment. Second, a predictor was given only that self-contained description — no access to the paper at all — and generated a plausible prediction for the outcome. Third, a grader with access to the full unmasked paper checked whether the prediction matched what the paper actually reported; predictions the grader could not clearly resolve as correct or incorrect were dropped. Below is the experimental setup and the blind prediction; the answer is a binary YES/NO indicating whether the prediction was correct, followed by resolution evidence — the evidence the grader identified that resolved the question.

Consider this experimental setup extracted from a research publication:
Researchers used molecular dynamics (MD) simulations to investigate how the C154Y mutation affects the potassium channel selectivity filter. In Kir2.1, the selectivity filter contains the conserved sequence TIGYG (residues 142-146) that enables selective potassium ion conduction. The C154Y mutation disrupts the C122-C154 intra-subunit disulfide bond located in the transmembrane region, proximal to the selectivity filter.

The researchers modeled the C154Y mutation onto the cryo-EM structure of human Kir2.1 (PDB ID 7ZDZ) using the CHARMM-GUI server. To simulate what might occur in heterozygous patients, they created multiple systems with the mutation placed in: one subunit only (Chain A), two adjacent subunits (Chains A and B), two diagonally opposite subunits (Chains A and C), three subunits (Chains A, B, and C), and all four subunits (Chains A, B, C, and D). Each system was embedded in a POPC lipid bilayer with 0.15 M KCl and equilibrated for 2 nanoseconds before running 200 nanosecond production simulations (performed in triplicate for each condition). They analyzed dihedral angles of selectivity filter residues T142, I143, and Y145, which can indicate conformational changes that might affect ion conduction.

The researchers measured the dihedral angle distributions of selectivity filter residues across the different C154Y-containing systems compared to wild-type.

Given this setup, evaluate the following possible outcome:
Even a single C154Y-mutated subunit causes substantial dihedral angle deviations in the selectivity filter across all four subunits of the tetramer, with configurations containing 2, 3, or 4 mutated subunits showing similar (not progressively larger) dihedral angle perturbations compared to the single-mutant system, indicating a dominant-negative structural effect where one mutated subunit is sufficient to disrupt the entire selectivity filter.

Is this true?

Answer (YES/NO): NO